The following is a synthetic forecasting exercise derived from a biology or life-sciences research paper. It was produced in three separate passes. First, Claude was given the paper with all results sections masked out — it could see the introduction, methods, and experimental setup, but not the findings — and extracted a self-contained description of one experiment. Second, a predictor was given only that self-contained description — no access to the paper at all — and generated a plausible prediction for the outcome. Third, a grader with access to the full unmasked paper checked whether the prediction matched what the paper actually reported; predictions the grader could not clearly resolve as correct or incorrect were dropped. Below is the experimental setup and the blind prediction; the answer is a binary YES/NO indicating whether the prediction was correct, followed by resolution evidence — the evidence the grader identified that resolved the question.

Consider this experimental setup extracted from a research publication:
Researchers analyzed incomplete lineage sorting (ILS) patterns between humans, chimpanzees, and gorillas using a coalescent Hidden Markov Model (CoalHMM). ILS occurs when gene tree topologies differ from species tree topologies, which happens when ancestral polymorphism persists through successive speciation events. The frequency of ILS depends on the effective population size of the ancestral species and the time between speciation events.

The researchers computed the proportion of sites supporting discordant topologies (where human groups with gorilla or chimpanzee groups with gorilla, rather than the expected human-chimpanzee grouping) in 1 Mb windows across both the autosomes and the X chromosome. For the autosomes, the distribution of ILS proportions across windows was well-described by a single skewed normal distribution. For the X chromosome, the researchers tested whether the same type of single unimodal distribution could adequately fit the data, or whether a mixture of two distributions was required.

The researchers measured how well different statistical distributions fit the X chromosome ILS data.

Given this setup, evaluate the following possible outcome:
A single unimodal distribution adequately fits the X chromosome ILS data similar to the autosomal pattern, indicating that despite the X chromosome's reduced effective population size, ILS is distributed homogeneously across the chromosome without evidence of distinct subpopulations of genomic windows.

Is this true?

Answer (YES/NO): NO